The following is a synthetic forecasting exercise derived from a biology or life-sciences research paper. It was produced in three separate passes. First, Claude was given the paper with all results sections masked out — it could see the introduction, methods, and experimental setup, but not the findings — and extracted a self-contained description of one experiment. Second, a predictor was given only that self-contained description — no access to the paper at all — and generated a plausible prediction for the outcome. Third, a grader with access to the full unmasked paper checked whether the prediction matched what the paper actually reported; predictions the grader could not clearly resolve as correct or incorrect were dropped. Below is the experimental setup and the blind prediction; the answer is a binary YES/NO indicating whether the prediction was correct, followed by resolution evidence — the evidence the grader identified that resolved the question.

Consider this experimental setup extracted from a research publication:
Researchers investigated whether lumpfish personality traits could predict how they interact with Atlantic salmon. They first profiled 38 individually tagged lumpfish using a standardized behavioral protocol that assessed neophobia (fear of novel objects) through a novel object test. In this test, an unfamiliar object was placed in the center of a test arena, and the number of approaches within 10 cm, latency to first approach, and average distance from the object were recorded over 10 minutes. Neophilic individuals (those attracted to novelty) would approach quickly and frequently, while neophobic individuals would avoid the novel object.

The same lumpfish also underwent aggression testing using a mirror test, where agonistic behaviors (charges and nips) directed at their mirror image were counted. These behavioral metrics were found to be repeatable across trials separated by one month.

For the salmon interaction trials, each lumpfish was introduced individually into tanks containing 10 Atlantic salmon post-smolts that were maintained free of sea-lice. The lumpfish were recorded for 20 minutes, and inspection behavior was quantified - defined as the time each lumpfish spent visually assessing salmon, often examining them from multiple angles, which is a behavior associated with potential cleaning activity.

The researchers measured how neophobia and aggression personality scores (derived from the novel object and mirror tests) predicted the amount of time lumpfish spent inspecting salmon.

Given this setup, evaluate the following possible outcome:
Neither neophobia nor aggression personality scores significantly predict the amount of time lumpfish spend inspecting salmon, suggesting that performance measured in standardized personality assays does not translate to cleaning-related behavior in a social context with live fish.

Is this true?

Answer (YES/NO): NO